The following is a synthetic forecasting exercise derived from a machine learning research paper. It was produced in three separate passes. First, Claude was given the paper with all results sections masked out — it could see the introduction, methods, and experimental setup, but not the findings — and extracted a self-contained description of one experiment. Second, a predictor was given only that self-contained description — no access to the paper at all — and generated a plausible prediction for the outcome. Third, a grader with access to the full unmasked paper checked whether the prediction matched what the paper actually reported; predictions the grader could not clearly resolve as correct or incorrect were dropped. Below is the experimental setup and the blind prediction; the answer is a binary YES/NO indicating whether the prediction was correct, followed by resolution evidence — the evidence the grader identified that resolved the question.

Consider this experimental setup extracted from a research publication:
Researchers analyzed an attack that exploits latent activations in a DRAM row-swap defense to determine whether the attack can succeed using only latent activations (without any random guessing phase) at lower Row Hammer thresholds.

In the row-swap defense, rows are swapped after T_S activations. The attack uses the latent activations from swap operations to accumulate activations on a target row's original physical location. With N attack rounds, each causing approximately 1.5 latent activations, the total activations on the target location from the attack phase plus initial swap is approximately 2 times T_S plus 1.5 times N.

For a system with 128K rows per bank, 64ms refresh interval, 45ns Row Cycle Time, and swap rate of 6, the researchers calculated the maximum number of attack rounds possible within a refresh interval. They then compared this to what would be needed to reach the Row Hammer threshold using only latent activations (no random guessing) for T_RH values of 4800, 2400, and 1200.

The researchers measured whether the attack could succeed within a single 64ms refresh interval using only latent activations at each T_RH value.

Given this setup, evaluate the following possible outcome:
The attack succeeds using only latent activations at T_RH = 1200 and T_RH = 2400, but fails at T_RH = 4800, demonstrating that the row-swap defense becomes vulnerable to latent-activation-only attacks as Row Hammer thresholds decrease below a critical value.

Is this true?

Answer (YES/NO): YES